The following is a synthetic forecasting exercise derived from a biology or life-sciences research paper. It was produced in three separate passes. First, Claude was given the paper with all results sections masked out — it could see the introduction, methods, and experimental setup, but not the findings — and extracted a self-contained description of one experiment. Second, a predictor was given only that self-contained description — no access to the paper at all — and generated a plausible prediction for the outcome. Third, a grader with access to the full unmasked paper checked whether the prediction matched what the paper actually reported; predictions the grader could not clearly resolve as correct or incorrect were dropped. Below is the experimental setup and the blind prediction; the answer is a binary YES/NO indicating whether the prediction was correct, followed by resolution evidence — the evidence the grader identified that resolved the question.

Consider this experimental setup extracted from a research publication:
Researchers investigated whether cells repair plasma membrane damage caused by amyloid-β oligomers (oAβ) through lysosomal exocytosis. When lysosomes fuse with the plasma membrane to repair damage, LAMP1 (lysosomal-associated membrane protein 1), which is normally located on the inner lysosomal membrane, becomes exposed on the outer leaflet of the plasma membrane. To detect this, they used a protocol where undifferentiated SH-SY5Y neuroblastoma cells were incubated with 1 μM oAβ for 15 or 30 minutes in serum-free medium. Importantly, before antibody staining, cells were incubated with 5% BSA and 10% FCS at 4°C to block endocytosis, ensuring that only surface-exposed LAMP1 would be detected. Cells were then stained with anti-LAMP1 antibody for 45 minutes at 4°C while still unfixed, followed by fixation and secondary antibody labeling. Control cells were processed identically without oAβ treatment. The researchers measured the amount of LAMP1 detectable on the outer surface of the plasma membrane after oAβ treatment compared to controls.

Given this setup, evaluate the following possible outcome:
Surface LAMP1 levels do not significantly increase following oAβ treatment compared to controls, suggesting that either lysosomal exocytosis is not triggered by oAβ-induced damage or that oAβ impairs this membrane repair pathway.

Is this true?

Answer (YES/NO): NO